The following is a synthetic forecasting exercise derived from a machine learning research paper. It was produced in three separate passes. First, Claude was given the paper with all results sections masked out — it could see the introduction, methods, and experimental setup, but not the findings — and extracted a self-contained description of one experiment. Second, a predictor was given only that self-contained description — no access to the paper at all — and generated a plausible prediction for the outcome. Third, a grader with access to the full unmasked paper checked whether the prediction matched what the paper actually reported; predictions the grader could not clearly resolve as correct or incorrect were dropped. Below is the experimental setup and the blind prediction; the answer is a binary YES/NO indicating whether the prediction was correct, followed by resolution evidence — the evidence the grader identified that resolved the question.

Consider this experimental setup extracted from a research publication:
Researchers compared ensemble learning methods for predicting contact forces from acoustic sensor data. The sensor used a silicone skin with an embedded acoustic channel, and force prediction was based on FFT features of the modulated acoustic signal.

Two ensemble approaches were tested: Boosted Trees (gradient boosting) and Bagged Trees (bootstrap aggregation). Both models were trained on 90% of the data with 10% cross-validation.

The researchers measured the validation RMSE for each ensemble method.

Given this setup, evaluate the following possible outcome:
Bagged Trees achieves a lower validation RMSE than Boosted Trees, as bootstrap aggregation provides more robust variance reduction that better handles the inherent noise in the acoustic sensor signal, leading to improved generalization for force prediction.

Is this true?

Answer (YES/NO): YES